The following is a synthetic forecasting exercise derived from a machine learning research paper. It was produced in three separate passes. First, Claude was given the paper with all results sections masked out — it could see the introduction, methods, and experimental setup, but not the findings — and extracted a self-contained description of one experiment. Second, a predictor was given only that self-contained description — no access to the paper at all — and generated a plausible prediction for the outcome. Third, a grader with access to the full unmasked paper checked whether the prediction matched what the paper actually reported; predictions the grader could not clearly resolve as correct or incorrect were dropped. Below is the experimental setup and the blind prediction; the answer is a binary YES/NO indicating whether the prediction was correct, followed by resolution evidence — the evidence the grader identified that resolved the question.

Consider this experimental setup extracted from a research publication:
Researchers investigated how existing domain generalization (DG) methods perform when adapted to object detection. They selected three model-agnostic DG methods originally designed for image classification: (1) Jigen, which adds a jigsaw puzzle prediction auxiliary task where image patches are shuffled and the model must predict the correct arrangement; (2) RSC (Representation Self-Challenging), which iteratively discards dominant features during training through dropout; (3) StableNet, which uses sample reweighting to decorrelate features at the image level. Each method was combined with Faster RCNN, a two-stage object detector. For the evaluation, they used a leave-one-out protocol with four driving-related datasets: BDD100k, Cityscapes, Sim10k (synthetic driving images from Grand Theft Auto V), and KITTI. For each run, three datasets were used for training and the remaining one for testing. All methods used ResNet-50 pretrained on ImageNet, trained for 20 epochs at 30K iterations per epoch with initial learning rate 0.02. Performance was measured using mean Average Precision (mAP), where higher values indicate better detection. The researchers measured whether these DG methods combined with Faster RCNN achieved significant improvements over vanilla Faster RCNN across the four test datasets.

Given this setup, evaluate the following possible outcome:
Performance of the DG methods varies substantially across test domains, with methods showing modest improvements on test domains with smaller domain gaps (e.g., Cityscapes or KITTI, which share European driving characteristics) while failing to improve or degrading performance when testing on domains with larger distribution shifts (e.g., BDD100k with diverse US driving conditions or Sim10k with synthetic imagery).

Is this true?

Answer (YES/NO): NO